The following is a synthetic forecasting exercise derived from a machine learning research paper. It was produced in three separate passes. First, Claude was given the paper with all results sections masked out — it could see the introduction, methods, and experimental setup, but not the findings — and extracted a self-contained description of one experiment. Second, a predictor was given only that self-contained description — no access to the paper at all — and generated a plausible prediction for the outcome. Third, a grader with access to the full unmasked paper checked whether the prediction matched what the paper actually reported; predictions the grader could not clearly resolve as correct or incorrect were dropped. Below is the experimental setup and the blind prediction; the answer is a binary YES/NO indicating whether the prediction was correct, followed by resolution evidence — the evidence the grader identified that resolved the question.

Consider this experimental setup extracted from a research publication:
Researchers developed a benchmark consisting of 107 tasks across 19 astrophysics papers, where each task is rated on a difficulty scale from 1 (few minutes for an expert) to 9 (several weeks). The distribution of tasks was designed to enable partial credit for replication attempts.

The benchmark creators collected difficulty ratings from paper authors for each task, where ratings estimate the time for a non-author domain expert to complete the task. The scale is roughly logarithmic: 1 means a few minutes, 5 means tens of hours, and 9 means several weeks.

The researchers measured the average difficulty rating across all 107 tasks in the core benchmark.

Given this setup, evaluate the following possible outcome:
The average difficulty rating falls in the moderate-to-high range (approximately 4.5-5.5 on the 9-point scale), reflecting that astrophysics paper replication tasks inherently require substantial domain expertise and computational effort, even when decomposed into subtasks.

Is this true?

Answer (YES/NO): NO